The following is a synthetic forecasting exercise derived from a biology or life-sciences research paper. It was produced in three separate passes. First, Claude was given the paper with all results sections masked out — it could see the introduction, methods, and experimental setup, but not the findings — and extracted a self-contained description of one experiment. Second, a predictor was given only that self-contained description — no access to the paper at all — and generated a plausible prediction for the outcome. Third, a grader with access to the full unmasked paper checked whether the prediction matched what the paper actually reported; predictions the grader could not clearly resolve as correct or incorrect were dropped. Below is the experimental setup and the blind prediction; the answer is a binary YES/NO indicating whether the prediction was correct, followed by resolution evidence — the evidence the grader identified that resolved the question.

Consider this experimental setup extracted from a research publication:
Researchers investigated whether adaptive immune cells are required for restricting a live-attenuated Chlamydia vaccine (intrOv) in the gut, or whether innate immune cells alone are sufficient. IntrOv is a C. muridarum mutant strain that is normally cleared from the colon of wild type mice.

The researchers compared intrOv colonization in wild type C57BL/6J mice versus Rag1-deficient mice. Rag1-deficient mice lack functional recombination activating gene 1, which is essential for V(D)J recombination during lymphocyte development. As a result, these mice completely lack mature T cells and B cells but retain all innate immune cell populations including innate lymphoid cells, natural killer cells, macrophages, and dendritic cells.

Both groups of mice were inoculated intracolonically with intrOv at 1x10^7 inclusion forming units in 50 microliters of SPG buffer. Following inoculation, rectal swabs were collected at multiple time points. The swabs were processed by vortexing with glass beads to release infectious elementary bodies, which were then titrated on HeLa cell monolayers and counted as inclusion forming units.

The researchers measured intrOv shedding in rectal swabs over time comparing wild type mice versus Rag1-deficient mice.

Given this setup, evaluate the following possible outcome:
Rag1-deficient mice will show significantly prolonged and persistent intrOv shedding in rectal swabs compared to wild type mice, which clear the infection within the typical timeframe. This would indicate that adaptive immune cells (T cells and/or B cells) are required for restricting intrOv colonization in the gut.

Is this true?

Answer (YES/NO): NO